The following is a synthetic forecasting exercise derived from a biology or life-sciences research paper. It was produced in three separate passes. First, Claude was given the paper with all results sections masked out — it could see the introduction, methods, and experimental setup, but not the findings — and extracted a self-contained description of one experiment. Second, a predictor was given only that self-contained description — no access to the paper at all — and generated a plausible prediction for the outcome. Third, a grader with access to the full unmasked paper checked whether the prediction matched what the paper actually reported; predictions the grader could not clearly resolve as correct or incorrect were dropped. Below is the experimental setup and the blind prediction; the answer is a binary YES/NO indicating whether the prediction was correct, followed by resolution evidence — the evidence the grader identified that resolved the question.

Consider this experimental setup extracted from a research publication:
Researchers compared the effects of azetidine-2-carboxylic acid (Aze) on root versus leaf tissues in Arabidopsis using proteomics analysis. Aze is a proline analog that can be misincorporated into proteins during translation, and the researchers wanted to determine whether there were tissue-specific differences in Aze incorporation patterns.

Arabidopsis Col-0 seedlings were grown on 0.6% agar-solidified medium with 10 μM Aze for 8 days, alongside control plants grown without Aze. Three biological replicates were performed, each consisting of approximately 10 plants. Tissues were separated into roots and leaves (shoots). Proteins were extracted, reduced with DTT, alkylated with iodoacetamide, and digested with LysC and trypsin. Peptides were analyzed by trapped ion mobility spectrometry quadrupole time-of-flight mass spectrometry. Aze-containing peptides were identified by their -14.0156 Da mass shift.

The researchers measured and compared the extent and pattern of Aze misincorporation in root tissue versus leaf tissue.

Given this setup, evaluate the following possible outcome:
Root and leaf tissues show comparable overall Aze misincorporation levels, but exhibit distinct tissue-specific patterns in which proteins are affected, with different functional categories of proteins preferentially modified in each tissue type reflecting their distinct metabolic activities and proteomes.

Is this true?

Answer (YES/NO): NO